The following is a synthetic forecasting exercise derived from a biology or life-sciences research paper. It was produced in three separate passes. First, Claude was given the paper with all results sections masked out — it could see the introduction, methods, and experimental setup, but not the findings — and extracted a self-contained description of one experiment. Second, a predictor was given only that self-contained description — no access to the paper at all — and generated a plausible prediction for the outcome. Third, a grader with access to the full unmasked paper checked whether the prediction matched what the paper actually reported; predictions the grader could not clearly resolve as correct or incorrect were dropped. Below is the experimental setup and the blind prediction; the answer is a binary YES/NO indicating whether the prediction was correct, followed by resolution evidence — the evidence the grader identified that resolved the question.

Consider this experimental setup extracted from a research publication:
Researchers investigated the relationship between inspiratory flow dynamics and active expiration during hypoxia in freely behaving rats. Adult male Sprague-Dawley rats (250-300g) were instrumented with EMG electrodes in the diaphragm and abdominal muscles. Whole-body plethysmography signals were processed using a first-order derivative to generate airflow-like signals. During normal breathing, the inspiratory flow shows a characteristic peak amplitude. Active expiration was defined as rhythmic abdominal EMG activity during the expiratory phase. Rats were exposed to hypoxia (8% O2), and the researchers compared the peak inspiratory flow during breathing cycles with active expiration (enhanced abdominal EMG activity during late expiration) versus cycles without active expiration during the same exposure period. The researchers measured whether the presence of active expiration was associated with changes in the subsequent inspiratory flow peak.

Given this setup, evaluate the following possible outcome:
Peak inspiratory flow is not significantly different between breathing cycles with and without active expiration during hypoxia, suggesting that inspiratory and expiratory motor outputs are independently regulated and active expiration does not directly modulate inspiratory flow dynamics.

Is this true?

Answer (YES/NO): NO